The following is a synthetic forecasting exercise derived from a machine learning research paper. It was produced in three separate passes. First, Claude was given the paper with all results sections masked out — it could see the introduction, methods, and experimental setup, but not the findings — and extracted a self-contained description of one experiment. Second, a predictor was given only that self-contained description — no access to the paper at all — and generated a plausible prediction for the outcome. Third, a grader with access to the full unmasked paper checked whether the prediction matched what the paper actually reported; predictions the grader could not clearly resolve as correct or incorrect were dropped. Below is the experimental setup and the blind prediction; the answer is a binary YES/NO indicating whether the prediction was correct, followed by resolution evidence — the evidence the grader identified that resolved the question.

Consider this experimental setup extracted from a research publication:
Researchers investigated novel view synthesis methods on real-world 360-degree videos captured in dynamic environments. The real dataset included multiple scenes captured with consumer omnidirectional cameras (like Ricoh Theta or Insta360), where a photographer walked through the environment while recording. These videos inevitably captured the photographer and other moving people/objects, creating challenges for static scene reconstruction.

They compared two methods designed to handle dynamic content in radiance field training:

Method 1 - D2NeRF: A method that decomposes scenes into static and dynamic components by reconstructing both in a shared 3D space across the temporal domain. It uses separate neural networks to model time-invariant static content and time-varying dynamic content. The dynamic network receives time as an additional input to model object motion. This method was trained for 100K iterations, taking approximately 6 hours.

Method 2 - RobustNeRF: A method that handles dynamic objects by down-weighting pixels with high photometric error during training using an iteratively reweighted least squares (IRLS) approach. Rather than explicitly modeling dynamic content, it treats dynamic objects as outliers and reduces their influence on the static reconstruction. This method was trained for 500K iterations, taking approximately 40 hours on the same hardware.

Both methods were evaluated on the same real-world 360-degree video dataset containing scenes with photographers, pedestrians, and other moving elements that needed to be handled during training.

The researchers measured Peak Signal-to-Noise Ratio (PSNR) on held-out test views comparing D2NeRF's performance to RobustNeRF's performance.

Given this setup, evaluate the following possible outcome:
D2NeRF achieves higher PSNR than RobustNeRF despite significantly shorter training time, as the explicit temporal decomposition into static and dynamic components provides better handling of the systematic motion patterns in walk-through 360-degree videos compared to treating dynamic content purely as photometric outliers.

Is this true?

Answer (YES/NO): YES